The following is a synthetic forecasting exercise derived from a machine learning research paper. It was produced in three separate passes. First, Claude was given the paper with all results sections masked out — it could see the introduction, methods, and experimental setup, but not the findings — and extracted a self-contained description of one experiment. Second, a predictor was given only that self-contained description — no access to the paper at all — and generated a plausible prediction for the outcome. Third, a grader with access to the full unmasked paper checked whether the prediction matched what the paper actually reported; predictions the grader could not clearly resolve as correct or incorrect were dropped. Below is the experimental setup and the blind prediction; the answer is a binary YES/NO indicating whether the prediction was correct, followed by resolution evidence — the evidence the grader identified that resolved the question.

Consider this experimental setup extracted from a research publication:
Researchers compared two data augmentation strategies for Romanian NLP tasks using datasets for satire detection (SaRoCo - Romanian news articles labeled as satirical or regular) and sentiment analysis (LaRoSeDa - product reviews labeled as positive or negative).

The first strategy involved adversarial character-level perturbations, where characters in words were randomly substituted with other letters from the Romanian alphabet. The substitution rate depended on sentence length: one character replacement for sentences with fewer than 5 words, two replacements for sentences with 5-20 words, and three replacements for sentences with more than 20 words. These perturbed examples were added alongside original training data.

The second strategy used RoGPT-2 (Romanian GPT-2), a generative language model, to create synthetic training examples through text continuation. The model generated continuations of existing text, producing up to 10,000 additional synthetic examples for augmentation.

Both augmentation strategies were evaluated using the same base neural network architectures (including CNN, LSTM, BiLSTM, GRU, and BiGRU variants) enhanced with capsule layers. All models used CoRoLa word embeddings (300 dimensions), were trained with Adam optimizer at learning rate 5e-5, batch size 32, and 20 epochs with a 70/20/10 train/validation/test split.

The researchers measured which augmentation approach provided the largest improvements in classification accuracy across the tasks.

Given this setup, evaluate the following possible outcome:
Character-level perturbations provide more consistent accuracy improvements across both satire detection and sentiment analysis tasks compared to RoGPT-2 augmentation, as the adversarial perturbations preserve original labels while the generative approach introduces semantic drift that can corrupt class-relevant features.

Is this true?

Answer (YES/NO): NO